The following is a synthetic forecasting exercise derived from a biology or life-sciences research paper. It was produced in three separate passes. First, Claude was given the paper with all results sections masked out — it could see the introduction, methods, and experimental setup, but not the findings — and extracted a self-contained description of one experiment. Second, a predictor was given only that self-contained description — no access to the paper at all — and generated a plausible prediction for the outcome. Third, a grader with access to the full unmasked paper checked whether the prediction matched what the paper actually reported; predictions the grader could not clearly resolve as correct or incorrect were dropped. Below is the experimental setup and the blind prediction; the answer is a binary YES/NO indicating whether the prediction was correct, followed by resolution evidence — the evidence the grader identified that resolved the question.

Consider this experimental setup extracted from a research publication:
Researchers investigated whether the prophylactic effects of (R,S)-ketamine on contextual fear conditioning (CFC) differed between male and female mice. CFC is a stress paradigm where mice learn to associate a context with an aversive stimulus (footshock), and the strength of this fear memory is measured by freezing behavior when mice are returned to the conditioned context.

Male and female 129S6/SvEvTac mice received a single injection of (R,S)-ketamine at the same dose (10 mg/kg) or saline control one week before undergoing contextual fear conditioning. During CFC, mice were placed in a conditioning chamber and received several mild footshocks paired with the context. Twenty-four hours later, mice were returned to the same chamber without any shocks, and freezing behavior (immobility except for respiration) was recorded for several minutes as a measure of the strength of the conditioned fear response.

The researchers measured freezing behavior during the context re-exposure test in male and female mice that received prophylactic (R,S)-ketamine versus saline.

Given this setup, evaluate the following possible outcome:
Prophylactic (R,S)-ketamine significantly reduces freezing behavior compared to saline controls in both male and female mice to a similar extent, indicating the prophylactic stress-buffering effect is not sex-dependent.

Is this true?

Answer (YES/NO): NO